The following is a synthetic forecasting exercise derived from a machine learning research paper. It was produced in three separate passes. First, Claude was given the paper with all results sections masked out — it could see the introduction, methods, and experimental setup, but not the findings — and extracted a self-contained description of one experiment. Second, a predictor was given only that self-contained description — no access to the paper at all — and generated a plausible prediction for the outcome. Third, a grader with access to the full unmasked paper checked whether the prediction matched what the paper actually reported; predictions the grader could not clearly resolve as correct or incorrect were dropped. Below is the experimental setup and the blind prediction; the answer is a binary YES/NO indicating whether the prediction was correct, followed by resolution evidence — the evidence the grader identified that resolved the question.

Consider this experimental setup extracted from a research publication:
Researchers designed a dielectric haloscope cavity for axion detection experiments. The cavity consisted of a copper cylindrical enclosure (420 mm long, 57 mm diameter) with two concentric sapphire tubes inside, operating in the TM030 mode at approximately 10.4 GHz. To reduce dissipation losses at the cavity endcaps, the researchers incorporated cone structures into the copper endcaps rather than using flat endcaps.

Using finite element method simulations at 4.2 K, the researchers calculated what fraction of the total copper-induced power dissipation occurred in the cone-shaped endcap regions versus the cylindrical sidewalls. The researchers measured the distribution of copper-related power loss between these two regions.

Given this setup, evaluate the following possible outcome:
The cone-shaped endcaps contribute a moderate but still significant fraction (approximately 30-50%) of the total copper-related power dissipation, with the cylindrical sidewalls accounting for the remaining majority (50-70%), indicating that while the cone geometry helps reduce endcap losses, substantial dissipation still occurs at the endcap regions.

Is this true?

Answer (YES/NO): NO